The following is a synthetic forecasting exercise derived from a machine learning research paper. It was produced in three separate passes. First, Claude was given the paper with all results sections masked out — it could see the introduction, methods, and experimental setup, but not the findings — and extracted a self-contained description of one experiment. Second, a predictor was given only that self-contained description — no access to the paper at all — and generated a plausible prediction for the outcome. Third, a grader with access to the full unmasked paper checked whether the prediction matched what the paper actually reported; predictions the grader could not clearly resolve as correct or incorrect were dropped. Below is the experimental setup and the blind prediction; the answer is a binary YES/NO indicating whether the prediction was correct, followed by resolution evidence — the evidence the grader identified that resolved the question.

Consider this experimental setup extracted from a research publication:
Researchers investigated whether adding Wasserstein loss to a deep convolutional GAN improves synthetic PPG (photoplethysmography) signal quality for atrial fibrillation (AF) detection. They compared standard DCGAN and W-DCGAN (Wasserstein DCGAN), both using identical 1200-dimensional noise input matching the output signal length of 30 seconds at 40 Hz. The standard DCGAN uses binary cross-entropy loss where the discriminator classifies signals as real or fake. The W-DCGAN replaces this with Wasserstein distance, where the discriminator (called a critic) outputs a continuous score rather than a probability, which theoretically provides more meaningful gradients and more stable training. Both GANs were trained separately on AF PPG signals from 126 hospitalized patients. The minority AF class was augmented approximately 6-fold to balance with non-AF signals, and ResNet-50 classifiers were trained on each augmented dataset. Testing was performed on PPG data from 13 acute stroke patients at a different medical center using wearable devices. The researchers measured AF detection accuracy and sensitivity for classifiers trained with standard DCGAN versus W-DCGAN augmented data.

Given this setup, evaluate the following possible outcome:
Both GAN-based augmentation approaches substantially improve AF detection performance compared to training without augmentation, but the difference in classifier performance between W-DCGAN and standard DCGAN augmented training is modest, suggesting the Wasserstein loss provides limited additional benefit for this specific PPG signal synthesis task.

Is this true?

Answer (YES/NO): YES